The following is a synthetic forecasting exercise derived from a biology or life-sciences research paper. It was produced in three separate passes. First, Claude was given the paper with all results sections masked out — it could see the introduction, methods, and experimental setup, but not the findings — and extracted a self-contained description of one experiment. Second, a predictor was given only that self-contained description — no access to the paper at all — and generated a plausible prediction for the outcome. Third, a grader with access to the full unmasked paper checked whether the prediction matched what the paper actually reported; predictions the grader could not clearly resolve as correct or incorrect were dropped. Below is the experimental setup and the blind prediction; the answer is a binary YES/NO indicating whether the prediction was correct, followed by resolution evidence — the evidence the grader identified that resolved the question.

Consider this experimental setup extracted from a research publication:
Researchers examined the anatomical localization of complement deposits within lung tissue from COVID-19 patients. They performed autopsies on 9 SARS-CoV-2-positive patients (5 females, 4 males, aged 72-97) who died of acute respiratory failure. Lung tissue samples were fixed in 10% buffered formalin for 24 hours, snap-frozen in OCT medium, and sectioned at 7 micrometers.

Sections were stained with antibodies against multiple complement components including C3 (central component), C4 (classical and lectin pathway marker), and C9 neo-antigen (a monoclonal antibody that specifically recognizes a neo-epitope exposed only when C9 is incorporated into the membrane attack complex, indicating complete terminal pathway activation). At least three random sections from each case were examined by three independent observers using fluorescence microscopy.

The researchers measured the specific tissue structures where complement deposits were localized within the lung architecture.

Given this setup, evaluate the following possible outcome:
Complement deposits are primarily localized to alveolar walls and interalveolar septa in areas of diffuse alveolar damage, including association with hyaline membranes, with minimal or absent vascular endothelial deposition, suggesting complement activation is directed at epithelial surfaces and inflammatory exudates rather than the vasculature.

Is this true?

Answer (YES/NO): NO